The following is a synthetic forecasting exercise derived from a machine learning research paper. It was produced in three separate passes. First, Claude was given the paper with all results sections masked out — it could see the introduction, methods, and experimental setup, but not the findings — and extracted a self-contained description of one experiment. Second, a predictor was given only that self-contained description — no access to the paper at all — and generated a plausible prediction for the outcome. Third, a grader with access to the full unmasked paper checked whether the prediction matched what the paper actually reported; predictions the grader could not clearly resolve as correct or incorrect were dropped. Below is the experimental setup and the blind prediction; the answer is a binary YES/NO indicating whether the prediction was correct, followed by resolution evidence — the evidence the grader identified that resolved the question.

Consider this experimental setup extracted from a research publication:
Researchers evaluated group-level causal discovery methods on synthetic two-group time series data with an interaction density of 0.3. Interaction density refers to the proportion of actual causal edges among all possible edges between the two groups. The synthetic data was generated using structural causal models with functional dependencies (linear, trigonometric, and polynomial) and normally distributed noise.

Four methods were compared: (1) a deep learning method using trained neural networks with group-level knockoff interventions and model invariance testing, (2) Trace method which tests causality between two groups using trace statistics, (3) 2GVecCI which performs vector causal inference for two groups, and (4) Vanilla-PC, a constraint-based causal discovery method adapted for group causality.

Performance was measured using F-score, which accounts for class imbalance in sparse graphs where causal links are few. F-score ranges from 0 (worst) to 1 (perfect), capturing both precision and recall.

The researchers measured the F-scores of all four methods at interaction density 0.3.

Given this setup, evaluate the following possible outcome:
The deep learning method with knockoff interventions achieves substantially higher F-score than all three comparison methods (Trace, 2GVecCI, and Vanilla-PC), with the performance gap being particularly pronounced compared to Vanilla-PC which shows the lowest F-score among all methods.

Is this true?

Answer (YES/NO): NO